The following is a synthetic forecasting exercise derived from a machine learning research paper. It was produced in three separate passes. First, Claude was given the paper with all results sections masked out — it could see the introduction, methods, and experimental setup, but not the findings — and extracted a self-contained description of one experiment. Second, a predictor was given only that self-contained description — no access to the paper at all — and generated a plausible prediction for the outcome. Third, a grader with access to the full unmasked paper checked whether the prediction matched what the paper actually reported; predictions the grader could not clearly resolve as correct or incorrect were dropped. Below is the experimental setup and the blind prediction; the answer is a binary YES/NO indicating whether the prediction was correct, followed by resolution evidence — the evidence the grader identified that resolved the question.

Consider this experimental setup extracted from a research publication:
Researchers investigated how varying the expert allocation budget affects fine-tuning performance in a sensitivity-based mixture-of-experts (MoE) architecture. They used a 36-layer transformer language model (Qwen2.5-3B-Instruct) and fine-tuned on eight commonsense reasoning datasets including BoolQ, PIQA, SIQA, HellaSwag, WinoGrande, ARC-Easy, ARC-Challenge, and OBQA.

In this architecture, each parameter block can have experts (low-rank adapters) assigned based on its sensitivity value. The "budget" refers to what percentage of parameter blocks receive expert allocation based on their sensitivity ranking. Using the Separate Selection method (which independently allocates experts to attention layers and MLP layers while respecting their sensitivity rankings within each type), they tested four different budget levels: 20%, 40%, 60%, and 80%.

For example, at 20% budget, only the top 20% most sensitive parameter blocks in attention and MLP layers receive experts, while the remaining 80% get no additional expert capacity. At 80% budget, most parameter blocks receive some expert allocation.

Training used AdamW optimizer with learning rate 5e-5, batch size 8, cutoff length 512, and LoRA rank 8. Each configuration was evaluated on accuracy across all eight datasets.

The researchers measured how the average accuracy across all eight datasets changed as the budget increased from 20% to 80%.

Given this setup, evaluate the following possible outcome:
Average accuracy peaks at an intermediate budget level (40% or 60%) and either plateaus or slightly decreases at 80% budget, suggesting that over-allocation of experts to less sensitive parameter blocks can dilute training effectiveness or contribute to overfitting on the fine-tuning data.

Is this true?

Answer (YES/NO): YES